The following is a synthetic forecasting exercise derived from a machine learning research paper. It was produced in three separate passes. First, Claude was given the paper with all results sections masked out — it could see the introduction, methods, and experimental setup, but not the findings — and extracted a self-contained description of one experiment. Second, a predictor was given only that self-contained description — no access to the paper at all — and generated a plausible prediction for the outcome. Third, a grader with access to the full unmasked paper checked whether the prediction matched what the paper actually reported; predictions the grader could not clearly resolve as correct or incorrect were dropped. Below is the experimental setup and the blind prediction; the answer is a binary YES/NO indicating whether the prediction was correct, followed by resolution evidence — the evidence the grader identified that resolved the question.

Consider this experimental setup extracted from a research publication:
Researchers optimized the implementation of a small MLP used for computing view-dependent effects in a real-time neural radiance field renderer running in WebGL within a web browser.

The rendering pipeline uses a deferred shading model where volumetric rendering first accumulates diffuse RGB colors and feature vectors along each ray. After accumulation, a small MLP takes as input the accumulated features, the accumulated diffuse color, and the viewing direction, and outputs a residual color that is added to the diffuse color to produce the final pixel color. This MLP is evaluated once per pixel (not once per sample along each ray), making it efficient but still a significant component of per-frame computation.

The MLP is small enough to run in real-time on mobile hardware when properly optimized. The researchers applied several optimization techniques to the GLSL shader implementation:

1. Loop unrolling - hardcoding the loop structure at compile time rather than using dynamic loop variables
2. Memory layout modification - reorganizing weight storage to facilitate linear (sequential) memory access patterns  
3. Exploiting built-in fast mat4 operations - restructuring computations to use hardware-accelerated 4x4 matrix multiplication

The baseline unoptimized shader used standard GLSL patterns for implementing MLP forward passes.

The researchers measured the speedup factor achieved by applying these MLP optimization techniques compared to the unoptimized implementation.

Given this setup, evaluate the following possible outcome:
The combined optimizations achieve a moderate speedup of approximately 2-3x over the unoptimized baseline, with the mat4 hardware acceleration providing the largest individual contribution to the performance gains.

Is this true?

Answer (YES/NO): NO